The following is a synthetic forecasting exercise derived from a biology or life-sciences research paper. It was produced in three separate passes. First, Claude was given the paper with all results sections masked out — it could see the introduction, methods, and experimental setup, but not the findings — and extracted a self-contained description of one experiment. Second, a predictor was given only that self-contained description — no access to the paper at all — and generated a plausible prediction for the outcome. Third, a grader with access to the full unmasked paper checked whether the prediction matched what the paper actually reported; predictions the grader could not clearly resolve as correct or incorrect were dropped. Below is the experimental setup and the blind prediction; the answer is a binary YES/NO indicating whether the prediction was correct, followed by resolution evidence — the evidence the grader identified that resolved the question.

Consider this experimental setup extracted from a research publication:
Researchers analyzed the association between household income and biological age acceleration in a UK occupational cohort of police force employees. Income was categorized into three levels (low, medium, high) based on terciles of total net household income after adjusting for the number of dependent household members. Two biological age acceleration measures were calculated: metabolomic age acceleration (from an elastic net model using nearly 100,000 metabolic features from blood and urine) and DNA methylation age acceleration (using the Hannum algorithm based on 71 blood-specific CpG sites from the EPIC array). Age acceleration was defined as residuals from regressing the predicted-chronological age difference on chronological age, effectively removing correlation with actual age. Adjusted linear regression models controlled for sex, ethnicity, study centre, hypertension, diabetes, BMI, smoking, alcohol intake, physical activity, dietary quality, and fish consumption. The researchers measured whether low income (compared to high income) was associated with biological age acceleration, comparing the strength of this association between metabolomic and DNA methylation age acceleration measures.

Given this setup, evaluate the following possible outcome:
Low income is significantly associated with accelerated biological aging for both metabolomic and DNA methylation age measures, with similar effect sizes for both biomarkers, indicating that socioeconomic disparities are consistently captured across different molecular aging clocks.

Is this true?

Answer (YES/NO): NO